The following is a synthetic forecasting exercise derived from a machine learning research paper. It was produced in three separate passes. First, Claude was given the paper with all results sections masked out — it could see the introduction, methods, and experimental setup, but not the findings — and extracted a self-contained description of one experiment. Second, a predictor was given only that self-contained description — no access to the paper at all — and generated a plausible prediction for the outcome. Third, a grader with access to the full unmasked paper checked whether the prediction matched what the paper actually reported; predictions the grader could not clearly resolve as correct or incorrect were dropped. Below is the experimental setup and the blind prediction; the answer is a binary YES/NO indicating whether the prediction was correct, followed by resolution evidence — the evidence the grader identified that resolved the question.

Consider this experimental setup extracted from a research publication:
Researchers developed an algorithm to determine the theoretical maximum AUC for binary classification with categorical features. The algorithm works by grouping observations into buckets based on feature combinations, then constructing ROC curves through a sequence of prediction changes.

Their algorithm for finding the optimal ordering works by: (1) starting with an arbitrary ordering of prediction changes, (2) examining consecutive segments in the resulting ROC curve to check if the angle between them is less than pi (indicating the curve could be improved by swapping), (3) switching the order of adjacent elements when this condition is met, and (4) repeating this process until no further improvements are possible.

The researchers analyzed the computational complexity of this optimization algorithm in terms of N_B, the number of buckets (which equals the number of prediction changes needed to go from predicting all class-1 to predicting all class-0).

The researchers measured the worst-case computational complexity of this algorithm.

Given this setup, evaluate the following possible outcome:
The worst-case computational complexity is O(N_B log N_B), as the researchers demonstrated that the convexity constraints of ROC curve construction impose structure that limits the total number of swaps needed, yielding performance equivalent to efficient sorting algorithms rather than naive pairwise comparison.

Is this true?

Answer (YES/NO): NO